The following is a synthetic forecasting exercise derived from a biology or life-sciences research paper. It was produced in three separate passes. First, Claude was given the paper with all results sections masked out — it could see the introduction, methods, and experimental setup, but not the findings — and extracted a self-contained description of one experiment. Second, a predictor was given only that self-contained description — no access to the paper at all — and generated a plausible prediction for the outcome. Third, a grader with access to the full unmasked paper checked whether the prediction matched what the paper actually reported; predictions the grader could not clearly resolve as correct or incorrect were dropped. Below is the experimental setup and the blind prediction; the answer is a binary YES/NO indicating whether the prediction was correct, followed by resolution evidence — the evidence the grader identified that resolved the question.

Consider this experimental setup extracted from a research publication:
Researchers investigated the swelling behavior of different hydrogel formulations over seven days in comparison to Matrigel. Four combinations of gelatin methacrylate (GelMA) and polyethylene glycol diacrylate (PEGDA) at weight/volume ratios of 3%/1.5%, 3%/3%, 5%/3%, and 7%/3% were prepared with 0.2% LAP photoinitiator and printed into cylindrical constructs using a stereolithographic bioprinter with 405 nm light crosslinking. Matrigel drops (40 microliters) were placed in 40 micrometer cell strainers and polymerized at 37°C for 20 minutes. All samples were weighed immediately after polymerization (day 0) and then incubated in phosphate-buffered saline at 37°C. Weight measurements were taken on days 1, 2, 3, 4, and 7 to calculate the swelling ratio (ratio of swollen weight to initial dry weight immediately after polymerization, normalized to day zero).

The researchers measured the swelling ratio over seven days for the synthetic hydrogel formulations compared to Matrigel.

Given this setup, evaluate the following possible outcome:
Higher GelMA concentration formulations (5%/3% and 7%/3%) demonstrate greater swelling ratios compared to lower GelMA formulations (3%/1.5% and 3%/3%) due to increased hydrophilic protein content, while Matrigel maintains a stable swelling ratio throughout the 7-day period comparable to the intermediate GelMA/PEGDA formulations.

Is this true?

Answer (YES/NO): NO